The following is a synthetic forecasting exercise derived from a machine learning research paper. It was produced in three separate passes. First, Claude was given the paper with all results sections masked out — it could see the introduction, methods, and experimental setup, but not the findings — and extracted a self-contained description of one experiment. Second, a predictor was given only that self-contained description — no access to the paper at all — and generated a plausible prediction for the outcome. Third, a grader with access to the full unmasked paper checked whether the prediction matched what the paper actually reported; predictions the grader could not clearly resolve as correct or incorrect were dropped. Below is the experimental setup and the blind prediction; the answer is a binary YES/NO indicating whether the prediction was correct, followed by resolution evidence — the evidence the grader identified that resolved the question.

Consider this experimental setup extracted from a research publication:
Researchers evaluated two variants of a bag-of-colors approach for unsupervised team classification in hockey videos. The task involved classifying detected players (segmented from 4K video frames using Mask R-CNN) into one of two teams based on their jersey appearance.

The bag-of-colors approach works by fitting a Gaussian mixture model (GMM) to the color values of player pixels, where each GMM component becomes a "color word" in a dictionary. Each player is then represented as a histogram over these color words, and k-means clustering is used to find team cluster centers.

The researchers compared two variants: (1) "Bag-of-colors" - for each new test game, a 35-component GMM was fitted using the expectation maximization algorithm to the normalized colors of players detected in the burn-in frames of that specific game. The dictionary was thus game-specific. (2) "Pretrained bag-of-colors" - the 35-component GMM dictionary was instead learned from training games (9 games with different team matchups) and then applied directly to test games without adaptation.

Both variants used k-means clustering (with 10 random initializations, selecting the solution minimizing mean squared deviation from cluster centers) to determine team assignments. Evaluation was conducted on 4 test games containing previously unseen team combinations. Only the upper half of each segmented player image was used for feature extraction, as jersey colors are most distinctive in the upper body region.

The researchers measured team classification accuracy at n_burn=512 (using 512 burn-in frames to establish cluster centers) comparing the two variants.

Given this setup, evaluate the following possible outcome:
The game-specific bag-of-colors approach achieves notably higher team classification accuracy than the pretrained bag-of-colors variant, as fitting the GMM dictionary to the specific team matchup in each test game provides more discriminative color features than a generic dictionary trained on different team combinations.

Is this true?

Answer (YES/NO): YES